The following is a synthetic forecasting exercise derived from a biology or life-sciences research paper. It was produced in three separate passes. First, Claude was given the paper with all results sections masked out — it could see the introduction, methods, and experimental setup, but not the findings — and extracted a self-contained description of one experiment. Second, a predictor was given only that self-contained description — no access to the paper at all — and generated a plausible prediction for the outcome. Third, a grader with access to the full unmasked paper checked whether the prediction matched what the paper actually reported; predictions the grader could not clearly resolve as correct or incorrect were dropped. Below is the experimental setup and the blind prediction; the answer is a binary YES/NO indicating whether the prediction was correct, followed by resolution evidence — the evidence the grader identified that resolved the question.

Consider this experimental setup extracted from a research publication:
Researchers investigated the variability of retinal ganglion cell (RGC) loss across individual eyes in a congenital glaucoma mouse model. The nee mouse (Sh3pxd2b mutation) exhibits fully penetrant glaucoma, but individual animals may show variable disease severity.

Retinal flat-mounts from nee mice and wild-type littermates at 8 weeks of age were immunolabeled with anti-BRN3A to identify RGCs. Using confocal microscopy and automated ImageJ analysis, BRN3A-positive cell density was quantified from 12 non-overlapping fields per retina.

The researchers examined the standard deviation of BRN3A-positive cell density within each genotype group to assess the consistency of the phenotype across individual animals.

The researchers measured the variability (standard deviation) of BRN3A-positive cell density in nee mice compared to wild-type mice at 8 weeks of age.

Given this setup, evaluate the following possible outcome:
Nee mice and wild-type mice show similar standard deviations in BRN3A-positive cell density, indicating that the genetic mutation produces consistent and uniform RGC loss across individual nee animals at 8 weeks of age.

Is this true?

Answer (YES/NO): NO